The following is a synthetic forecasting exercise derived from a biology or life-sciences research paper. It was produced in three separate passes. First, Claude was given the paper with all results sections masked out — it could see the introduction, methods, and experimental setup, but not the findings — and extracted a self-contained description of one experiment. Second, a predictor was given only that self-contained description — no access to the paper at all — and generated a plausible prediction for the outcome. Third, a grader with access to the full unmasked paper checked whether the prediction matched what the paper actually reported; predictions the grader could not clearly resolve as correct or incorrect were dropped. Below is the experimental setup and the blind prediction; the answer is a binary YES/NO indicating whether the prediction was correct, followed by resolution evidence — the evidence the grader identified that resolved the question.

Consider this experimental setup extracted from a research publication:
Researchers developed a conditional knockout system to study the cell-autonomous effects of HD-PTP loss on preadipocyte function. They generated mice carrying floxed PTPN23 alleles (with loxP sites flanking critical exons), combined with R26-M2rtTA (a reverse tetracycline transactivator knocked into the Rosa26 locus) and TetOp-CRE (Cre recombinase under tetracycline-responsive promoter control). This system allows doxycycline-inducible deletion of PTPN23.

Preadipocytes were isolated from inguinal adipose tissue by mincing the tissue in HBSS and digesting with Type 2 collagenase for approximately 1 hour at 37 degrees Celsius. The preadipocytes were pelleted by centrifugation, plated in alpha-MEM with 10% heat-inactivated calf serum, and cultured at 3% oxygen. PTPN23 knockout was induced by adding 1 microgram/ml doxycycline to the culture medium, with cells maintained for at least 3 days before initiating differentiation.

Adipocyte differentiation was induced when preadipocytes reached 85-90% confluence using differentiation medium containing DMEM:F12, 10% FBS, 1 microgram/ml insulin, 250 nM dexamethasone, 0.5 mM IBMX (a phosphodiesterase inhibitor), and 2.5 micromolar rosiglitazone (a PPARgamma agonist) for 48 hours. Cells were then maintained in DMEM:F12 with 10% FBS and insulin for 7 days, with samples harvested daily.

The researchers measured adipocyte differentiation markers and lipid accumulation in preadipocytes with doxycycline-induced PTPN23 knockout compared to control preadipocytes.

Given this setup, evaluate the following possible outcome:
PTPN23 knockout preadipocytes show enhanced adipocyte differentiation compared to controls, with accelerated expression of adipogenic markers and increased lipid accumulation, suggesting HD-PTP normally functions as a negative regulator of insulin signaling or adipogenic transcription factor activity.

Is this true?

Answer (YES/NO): NO